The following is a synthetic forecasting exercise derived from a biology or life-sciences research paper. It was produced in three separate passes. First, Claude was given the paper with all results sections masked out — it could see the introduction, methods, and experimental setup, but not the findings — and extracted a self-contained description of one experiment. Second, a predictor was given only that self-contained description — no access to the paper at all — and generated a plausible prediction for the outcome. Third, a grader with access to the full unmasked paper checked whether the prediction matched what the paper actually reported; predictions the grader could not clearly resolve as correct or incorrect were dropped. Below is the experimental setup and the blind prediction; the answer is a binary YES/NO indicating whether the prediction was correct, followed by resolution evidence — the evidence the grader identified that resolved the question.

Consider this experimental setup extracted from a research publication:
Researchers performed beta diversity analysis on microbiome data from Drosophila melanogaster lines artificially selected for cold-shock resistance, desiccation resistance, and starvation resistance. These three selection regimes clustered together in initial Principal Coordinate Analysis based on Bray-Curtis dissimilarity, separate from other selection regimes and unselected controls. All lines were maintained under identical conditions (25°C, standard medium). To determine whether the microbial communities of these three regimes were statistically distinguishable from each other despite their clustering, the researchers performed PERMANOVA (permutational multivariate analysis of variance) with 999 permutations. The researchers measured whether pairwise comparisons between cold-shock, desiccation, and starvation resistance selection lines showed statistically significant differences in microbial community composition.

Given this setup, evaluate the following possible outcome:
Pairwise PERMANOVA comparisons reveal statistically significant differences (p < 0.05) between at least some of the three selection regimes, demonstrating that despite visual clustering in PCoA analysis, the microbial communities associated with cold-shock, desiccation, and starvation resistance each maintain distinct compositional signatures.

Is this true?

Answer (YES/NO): NO